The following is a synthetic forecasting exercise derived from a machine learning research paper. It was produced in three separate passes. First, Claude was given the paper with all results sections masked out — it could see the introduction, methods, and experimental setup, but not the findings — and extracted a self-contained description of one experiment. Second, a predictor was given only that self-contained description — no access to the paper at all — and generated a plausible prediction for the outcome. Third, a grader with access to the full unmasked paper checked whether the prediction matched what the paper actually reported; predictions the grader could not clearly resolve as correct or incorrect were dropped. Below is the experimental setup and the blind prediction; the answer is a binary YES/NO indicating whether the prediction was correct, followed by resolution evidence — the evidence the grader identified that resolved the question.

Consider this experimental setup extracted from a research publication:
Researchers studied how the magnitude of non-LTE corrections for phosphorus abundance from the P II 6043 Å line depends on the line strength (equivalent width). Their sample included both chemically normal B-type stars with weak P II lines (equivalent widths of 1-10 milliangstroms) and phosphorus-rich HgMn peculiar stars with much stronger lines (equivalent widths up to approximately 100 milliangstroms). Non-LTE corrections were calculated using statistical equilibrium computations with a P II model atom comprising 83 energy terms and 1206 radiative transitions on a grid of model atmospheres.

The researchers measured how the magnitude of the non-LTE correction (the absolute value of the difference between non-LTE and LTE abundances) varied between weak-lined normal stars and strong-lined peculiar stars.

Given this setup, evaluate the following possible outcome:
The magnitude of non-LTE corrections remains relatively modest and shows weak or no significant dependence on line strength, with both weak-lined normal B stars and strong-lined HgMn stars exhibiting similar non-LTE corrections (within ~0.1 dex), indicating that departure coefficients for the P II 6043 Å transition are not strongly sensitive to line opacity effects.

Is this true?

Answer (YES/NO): NO